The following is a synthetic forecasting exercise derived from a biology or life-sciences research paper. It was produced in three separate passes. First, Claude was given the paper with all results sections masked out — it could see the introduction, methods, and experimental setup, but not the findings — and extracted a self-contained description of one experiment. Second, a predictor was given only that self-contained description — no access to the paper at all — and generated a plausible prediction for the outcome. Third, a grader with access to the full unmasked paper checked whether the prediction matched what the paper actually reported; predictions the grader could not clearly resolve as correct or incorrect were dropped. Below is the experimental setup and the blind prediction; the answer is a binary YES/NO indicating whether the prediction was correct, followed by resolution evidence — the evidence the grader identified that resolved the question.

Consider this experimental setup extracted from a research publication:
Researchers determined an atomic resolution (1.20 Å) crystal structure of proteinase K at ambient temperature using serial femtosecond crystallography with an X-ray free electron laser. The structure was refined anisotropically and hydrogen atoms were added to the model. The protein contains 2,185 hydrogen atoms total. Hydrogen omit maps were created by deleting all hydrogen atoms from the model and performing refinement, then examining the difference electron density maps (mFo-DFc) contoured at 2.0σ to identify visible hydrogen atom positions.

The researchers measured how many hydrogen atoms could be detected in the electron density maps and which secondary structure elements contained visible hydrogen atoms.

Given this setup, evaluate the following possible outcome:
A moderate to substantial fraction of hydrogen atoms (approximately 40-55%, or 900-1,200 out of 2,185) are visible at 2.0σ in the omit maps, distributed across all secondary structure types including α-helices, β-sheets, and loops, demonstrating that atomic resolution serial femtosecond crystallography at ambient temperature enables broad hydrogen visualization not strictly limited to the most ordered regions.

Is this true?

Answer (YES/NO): NO